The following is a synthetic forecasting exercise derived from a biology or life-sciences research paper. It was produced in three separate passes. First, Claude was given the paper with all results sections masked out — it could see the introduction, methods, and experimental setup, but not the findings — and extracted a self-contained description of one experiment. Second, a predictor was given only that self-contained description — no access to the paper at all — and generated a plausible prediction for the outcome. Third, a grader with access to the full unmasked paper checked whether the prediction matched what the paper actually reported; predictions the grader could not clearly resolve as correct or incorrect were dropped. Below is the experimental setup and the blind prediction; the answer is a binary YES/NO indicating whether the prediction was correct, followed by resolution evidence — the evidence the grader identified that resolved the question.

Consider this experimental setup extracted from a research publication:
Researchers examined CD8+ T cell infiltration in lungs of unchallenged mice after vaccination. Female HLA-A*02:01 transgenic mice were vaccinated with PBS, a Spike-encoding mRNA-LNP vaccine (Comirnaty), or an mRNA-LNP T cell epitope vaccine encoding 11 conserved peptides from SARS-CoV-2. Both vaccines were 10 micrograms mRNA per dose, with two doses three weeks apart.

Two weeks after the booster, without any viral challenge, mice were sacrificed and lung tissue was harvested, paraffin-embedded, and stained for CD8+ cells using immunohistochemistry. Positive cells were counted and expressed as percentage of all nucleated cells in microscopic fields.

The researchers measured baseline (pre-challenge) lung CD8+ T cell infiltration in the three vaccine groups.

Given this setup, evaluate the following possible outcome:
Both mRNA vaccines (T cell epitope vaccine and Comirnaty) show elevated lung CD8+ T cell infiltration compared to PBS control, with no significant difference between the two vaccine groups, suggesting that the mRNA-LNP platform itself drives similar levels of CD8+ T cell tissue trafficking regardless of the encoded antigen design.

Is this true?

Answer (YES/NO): YES